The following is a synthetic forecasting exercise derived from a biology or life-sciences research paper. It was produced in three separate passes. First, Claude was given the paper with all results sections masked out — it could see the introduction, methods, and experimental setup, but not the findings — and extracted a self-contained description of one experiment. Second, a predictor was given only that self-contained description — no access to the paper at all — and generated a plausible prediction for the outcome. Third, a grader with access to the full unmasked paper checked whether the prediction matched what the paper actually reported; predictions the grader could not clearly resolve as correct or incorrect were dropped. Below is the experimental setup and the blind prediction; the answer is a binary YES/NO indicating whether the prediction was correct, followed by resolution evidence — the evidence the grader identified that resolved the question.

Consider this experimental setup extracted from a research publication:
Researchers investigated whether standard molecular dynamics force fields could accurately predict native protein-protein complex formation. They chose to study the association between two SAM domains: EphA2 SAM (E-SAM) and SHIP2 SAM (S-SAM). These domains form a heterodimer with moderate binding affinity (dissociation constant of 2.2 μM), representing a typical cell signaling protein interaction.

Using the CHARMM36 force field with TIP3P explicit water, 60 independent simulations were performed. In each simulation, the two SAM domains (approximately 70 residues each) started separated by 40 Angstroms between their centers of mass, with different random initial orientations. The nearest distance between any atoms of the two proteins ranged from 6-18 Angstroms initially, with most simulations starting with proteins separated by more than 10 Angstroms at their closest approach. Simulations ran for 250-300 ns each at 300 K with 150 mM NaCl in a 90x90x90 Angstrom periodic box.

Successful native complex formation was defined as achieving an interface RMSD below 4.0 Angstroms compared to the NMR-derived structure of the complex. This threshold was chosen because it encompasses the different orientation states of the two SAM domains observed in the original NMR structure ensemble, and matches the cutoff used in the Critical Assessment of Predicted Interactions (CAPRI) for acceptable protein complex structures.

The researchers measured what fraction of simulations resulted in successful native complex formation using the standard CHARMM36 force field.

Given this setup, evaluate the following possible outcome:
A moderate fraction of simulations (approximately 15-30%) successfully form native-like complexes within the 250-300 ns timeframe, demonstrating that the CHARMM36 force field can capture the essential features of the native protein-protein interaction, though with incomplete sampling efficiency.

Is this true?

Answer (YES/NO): NO